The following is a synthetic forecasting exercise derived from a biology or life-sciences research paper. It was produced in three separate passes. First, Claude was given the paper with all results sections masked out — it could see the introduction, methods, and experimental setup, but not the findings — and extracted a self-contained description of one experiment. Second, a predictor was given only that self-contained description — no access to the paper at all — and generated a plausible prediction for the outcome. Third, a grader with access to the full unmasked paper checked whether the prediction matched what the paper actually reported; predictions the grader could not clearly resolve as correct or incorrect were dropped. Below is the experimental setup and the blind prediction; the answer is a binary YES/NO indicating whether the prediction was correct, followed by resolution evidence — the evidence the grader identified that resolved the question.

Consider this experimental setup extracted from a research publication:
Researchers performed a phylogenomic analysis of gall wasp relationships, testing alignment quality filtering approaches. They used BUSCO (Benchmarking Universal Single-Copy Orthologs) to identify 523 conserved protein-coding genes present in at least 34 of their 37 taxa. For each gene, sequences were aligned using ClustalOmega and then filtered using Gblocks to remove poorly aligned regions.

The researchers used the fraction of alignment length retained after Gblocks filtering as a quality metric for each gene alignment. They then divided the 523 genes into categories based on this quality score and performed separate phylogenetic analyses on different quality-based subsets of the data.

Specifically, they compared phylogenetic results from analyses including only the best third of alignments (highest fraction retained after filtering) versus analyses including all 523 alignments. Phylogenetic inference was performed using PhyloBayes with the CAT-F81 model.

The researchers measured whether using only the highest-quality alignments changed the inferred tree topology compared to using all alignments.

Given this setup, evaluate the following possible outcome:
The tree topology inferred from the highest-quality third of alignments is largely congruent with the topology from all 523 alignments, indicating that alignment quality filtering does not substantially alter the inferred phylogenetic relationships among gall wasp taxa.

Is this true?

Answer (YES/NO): NO